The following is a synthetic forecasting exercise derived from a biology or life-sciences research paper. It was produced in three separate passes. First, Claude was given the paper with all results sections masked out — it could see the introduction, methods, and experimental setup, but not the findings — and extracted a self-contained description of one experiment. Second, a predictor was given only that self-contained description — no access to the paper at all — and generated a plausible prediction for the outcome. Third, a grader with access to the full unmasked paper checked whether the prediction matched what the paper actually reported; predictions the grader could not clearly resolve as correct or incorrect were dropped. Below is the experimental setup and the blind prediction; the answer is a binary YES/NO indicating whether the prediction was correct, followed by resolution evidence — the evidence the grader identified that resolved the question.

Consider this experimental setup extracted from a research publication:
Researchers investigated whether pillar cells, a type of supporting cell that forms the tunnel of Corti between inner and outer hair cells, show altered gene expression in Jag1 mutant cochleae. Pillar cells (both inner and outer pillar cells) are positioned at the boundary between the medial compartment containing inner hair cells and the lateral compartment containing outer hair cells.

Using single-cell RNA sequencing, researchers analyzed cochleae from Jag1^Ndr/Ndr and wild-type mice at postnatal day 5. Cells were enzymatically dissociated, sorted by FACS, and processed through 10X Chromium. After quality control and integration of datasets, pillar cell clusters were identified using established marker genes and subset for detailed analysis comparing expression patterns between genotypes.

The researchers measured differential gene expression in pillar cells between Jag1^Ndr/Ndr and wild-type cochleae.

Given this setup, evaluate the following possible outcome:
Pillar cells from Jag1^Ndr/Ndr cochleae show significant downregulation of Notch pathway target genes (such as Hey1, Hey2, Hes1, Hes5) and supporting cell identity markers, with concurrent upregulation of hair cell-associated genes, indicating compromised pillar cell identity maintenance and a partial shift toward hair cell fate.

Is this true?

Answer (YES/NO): NO